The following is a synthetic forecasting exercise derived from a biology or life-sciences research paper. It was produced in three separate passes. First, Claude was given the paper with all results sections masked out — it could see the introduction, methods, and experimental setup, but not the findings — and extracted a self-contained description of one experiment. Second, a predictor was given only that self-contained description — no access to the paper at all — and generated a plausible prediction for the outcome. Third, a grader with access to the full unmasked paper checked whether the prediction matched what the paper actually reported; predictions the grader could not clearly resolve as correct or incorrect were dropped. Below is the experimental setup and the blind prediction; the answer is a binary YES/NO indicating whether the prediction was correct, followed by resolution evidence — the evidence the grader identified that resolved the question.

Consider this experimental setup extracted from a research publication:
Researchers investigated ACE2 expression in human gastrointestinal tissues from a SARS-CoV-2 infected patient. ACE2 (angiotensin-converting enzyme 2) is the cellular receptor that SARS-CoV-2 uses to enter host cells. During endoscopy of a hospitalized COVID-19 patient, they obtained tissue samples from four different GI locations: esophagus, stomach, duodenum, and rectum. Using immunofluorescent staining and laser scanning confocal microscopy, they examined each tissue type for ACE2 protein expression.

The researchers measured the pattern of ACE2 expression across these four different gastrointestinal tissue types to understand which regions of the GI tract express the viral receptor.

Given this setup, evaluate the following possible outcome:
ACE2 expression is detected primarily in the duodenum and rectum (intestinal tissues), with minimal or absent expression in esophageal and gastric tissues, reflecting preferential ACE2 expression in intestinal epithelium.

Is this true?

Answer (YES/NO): NO